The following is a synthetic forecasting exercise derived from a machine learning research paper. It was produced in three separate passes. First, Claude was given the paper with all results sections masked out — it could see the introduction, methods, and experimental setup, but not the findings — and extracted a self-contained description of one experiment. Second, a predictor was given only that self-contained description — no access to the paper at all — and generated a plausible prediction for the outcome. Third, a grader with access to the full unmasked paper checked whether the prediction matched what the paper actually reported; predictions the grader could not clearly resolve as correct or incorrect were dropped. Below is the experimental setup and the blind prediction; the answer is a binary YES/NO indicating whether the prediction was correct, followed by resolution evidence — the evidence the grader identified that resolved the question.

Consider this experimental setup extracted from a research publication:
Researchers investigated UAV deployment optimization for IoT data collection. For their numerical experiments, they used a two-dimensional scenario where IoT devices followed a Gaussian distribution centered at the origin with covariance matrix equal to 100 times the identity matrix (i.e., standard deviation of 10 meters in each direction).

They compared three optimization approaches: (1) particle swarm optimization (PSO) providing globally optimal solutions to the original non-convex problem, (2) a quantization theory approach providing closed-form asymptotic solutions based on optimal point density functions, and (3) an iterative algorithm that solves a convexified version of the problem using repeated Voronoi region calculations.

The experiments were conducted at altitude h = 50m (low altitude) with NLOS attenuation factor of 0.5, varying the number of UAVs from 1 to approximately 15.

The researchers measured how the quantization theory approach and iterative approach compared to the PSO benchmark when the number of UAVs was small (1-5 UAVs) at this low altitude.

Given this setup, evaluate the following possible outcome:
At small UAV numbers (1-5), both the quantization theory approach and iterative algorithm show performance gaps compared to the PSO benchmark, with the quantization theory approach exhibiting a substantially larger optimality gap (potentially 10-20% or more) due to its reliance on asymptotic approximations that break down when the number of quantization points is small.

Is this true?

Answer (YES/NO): NO